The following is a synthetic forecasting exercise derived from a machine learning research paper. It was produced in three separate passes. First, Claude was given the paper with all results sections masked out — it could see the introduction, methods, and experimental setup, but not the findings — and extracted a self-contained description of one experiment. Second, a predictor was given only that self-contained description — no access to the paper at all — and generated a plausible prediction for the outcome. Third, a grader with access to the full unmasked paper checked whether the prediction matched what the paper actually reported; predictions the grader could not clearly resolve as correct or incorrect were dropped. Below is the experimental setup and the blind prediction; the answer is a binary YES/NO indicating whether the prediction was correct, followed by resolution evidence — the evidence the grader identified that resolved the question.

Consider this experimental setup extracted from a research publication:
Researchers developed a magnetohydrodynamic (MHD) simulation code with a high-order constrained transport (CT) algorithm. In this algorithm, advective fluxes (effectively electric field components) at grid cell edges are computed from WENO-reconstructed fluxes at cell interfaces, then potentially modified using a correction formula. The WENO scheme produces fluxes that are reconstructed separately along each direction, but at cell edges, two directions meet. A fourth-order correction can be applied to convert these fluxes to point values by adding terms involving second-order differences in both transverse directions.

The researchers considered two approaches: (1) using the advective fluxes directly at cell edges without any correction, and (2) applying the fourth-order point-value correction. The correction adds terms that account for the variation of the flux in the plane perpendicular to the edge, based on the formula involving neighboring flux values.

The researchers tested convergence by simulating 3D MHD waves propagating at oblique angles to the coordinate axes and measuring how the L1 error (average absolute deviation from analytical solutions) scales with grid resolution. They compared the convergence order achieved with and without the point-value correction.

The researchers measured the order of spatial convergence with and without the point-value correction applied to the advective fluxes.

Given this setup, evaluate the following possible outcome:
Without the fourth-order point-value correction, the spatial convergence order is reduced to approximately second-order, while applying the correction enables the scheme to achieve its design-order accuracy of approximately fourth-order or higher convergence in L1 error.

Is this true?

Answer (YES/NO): YES